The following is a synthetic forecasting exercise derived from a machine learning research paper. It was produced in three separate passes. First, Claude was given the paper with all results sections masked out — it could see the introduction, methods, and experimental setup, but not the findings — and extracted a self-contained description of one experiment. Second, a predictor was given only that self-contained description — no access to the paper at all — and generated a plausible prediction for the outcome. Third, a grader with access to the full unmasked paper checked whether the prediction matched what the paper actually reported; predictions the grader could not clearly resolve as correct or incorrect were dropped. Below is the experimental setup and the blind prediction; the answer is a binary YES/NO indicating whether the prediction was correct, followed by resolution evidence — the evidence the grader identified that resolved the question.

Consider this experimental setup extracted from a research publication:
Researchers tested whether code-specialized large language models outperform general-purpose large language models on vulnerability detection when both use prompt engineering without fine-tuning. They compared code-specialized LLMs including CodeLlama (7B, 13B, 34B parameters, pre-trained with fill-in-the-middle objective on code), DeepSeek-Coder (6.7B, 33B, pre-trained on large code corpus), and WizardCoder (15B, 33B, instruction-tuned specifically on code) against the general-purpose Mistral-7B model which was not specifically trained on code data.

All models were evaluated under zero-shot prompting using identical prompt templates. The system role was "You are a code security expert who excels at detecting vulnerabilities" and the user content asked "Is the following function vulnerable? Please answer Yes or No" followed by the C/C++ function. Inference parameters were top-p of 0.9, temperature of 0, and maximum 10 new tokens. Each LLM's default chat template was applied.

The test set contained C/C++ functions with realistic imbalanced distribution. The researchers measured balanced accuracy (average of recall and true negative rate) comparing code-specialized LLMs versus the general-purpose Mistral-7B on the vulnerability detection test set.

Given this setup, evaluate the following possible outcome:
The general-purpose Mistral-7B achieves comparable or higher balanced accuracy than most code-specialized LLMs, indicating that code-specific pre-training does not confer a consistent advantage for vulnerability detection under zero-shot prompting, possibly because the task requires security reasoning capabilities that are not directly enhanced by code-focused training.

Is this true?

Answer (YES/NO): YES